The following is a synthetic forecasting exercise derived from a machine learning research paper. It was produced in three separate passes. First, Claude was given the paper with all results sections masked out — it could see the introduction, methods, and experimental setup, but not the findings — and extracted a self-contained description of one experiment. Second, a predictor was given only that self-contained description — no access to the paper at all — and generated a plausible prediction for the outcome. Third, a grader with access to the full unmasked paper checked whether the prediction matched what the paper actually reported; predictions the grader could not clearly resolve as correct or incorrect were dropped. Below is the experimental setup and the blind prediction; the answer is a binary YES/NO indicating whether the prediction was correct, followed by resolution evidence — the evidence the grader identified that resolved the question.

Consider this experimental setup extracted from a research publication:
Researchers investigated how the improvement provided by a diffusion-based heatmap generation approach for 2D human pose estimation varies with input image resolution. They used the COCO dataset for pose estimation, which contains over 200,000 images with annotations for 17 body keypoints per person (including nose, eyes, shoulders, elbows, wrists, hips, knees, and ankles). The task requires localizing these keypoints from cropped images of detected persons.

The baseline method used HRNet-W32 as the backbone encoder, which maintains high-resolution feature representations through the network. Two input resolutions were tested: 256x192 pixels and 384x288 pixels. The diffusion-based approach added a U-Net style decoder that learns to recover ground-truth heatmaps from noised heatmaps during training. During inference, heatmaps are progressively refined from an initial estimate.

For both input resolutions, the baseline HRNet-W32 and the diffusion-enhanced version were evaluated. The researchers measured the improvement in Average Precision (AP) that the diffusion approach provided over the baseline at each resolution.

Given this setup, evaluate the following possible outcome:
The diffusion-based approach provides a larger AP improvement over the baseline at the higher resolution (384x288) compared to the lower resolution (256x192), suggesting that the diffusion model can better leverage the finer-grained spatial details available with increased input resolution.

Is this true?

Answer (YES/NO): NO